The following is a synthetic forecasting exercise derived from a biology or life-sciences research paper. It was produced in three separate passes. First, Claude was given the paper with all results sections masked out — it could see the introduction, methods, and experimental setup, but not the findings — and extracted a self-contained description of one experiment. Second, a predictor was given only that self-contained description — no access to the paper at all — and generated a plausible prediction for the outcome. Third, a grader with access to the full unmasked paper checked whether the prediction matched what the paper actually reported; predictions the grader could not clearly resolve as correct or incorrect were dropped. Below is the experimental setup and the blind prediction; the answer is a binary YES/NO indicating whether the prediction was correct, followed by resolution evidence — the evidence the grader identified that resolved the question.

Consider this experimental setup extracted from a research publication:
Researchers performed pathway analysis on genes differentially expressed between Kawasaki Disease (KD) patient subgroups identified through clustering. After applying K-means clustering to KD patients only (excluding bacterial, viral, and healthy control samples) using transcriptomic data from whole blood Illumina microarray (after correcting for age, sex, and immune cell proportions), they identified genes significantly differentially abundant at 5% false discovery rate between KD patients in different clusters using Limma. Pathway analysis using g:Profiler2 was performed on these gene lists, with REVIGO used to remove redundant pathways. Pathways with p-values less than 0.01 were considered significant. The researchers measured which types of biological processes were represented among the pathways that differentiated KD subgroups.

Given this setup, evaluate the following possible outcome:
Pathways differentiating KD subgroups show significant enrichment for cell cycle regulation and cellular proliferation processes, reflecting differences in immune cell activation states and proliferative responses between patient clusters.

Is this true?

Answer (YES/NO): NO